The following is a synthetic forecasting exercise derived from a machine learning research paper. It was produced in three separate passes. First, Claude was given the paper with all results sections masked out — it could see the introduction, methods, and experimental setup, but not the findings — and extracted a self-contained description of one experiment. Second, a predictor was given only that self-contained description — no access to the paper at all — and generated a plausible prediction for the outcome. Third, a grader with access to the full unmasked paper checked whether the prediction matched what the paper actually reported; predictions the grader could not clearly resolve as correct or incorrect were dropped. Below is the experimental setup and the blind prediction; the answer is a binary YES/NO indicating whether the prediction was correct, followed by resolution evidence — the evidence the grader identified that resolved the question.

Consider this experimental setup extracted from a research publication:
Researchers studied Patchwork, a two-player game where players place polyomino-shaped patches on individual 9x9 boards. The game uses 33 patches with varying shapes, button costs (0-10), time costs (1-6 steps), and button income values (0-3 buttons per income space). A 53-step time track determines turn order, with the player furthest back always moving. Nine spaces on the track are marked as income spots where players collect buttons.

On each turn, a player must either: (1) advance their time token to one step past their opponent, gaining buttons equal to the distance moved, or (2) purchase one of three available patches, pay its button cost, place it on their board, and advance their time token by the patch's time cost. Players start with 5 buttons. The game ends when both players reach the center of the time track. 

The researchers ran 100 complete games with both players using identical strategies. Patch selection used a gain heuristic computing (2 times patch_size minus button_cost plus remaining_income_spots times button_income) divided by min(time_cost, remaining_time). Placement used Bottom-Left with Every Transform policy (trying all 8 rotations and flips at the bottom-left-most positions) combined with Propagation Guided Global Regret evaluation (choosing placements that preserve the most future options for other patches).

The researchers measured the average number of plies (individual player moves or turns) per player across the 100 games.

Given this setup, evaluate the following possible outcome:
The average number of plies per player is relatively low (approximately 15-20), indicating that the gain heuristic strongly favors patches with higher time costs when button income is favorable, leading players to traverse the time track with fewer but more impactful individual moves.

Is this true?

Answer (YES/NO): NO